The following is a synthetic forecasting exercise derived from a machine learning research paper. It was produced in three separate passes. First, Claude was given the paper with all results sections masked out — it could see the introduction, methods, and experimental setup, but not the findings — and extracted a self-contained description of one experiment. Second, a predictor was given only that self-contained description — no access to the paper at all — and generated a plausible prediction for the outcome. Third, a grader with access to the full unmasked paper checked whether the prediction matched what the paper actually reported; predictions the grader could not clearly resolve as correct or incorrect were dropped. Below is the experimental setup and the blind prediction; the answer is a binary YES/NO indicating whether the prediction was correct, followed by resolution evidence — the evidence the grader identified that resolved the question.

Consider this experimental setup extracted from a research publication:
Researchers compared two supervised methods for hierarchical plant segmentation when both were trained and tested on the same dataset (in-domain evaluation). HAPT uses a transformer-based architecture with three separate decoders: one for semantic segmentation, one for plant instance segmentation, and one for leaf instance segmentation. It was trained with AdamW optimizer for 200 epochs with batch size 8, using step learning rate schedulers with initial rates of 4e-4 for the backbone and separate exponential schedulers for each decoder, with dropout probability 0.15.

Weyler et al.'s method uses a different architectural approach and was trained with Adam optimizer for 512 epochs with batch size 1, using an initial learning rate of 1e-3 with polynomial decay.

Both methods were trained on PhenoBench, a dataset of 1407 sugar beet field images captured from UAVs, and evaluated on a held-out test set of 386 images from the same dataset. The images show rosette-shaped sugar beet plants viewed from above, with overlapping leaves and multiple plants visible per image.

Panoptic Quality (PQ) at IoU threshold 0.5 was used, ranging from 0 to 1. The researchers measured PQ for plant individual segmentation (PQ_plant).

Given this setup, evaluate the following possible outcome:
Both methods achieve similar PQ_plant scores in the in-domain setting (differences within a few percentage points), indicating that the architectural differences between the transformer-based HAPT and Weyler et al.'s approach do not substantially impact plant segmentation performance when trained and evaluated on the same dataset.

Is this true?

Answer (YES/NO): NO